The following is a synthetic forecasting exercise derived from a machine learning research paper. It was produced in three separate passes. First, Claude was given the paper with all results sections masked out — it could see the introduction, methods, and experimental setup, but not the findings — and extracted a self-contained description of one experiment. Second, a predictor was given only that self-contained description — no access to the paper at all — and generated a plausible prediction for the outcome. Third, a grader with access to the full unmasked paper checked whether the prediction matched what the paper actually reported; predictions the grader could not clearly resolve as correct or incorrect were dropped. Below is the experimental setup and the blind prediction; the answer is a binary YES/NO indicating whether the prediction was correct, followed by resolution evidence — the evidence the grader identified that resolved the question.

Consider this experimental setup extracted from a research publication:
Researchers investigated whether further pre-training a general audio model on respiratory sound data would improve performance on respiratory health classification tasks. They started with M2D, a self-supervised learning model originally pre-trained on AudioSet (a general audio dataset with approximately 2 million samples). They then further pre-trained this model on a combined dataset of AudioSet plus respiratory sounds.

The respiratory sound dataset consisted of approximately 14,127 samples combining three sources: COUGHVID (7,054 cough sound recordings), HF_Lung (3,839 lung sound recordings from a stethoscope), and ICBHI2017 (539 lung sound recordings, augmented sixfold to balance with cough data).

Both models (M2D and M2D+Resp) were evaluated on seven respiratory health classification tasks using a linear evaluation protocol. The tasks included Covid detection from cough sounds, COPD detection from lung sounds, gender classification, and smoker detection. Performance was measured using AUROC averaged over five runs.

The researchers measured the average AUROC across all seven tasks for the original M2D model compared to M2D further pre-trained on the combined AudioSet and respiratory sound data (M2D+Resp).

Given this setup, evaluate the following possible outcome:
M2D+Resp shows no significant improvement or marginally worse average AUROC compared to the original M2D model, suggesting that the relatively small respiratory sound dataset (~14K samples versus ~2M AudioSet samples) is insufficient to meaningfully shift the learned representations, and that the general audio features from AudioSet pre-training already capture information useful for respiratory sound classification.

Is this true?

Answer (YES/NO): NO